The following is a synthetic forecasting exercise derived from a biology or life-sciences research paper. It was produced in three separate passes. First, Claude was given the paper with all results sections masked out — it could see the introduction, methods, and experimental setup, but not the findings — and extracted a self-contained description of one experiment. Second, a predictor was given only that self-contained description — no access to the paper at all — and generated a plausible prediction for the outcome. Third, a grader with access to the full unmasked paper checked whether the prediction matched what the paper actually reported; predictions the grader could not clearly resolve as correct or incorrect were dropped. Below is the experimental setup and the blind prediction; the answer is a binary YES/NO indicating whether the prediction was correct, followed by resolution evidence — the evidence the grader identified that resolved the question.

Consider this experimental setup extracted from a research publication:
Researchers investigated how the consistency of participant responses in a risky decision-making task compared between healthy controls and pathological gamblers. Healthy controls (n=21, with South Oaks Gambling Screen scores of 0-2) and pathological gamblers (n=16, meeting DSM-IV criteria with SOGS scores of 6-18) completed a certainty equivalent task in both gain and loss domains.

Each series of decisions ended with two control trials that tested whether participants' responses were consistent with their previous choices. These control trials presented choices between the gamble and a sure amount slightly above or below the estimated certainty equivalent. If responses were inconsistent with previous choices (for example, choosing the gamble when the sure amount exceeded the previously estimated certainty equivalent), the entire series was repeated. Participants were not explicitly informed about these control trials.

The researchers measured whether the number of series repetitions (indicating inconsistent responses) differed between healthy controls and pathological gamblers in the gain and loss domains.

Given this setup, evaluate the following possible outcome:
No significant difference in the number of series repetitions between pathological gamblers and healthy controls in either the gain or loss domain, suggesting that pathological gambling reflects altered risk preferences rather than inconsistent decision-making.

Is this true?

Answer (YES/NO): YES